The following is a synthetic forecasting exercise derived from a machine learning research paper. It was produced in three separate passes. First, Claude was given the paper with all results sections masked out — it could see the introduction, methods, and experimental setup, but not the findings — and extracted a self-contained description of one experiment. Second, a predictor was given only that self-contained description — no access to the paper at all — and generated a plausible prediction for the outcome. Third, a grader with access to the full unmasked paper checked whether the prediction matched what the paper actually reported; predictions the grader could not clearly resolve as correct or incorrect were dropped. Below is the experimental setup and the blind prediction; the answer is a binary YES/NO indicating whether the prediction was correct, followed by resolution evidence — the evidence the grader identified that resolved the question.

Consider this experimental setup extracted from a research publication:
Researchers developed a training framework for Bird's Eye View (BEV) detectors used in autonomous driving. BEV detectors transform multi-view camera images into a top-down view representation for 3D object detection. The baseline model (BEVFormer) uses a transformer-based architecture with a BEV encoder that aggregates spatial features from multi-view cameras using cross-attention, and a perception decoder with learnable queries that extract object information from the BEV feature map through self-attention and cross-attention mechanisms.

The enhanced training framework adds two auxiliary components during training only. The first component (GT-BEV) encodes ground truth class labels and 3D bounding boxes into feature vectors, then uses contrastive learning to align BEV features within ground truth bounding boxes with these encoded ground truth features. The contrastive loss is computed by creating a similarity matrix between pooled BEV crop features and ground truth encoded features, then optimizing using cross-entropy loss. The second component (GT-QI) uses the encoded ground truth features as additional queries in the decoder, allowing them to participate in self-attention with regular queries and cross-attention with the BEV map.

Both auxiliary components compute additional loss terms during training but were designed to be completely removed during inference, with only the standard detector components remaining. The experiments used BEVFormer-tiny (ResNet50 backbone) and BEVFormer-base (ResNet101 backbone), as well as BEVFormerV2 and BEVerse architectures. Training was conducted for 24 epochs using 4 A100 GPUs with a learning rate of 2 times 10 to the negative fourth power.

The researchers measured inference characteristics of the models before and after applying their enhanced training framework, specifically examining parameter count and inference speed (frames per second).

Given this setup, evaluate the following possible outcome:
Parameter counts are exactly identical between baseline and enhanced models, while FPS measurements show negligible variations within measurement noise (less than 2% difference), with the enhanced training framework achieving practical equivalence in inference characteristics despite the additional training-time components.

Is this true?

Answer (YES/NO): NO